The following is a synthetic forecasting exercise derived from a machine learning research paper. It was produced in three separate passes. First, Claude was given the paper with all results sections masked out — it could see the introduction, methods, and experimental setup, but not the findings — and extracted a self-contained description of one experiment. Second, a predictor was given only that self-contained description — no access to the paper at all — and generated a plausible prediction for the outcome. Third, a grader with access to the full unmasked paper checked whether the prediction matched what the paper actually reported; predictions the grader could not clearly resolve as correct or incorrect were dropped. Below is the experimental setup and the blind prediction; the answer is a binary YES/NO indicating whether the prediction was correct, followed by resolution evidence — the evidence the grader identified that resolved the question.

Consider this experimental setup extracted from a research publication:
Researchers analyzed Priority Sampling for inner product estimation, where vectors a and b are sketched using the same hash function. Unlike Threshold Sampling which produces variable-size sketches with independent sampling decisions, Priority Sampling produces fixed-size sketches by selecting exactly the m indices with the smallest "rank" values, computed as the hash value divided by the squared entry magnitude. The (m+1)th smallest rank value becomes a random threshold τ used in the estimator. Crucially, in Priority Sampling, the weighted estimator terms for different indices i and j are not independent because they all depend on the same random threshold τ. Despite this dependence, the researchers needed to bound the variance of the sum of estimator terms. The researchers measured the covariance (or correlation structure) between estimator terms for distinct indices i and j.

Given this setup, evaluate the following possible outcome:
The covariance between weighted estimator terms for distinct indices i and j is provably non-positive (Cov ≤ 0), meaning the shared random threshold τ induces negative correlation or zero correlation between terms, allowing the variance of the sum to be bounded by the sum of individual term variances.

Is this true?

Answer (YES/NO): NO